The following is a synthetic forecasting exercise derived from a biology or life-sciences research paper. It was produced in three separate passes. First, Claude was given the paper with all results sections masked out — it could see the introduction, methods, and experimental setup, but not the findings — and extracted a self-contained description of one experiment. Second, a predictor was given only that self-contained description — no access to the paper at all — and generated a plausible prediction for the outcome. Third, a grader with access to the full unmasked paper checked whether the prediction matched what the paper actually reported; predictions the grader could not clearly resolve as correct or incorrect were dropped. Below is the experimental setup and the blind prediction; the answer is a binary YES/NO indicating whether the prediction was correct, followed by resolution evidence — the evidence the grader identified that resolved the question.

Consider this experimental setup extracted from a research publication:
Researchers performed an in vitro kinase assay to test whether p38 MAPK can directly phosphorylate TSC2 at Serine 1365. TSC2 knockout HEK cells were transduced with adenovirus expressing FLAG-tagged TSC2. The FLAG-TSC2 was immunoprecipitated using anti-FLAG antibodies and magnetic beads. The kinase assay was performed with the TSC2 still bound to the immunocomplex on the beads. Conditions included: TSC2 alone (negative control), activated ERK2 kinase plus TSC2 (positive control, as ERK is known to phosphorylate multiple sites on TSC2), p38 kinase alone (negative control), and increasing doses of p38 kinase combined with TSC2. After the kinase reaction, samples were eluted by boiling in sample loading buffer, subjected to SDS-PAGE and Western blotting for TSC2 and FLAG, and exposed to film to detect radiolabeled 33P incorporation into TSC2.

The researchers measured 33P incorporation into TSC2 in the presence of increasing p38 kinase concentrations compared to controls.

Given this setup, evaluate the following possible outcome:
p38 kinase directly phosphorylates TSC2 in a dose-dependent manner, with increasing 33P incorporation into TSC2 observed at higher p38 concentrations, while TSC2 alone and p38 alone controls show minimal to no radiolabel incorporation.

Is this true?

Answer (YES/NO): YES